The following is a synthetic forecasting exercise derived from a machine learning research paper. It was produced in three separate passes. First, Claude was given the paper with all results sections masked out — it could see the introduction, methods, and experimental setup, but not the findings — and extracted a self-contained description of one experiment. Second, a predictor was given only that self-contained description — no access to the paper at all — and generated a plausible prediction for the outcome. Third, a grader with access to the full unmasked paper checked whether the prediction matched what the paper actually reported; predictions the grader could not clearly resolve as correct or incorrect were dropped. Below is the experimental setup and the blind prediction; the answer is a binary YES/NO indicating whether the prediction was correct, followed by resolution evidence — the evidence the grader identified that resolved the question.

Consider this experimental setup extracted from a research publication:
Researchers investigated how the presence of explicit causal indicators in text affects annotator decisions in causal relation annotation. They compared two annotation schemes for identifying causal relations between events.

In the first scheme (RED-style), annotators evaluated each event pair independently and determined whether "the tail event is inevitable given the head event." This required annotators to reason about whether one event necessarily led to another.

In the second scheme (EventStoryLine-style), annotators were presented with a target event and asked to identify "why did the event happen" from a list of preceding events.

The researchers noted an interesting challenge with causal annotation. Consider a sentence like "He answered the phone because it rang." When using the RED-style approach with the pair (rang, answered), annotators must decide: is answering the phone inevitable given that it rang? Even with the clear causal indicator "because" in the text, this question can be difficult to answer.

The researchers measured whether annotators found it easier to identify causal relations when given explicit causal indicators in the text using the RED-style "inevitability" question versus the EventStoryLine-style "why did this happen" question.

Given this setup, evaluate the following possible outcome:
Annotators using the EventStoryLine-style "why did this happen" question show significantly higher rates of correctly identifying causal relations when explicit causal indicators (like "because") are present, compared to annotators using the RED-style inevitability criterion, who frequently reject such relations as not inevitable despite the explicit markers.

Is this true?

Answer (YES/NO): NO